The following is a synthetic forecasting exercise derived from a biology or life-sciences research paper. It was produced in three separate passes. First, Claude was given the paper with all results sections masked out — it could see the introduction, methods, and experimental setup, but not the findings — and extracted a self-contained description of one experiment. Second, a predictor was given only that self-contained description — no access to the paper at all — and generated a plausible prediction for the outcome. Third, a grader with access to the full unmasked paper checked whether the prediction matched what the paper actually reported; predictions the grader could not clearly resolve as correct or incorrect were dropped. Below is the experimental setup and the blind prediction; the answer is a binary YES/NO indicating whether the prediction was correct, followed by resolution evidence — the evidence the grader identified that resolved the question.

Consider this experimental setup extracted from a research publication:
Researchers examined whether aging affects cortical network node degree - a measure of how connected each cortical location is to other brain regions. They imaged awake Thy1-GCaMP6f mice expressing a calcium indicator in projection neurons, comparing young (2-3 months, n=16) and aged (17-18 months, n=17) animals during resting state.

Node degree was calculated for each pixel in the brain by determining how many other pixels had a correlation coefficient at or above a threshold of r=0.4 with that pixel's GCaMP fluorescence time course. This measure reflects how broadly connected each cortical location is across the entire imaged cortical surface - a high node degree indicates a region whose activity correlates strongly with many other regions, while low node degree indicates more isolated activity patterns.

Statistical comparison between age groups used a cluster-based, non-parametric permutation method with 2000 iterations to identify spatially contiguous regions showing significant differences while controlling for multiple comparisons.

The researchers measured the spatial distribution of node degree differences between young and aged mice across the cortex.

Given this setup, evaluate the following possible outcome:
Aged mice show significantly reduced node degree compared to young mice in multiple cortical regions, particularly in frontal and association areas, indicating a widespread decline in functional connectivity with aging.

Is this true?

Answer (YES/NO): NO